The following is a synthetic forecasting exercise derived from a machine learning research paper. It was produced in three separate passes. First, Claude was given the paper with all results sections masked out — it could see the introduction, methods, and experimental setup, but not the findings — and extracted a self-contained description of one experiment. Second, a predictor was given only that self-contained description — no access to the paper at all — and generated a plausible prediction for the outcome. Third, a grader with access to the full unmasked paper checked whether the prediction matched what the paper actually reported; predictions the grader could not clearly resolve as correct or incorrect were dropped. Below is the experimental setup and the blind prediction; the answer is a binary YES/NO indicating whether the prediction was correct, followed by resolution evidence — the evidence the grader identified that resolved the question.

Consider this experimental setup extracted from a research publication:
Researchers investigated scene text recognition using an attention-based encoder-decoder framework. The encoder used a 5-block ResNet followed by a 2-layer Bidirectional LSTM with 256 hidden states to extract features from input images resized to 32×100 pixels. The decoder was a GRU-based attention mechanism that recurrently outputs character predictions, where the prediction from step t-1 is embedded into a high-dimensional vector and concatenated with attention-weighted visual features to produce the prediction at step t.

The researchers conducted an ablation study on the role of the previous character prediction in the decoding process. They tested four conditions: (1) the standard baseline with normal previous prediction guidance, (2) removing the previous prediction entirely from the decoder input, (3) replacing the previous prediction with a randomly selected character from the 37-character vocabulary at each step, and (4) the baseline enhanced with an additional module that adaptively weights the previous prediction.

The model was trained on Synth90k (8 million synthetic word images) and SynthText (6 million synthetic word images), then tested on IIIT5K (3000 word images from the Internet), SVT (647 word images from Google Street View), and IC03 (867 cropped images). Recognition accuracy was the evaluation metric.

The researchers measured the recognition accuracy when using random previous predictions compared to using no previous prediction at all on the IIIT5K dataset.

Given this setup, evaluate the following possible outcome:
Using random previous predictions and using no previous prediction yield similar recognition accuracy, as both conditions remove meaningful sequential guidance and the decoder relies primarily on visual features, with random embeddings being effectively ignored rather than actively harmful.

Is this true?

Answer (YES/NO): NO